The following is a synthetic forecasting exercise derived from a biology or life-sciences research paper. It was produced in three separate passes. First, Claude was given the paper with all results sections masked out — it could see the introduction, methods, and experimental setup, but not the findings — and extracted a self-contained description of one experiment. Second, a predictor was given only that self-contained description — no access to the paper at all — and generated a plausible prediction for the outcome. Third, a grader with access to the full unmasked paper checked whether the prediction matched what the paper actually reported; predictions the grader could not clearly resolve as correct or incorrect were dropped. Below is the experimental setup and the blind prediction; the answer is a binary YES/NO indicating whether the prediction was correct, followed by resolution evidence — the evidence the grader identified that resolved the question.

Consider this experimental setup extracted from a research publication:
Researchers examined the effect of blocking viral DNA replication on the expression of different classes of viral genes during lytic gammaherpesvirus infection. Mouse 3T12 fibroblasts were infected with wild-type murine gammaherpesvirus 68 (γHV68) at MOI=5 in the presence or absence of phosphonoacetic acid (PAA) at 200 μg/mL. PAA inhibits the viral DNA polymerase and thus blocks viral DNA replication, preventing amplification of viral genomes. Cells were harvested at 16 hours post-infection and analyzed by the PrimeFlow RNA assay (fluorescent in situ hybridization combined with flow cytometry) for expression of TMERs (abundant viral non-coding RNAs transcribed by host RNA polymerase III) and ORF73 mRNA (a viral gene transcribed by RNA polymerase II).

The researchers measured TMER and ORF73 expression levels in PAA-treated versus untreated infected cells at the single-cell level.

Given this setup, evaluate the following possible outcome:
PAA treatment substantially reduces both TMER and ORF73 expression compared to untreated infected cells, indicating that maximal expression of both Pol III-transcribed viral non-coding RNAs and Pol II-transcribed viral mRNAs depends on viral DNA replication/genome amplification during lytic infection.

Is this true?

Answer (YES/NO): YES